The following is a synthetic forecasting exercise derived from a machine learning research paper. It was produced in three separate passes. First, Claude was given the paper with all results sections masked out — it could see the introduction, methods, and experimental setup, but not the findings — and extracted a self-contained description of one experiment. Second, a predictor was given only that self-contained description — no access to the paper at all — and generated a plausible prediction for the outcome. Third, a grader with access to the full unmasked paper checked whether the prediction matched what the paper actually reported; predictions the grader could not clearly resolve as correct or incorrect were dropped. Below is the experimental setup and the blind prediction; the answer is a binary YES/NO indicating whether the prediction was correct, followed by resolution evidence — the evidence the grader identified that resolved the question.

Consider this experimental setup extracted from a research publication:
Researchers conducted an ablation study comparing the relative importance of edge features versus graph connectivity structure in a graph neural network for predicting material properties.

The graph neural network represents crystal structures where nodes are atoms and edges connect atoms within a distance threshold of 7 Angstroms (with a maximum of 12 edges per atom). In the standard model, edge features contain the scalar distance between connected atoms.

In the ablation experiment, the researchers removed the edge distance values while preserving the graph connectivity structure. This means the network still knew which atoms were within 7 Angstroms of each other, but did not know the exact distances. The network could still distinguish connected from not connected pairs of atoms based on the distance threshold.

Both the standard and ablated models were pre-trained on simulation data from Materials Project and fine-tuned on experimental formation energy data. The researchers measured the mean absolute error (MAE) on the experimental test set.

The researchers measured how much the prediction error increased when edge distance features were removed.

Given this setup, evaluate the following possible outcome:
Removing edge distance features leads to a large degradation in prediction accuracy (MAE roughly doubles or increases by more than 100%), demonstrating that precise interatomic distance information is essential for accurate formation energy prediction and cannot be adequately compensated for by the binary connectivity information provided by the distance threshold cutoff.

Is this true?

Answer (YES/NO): NO